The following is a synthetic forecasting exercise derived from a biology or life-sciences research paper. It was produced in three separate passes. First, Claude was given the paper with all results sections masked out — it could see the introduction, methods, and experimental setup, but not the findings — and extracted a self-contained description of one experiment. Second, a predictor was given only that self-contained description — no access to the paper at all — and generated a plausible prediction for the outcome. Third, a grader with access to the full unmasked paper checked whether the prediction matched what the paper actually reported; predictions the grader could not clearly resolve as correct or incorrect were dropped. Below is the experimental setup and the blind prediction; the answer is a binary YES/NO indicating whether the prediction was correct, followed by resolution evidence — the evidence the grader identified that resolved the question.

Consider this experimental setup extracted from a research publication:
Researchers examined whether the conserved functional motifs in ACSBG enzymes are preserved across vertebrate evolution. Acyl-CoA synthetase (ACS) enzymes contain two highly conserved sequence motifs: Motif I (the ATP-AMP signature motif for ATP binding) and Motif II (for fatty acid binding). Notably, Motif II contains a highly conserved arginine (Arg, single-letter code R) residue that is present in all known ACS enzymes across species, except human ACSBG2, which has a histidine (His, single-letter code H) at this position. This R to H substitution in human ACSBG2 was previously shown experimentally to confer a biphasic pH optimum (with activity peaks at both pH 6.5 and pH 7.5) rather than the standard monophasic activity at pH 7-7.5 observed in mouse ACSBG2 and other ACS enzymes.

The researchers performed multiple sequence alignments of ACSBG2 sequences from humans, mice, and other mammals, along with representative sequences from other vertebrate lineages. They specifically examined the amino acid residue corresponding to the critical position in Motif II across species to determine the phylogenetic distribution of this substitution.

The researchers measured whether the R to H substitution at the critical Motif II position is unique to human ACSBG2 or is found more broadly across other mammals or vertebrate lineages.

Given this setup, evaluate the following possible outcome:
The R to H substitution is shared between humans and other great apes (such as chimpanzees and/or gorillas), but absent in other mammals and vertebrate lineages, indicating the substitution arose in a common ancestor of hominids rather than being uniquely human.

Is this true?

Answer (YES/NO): NO